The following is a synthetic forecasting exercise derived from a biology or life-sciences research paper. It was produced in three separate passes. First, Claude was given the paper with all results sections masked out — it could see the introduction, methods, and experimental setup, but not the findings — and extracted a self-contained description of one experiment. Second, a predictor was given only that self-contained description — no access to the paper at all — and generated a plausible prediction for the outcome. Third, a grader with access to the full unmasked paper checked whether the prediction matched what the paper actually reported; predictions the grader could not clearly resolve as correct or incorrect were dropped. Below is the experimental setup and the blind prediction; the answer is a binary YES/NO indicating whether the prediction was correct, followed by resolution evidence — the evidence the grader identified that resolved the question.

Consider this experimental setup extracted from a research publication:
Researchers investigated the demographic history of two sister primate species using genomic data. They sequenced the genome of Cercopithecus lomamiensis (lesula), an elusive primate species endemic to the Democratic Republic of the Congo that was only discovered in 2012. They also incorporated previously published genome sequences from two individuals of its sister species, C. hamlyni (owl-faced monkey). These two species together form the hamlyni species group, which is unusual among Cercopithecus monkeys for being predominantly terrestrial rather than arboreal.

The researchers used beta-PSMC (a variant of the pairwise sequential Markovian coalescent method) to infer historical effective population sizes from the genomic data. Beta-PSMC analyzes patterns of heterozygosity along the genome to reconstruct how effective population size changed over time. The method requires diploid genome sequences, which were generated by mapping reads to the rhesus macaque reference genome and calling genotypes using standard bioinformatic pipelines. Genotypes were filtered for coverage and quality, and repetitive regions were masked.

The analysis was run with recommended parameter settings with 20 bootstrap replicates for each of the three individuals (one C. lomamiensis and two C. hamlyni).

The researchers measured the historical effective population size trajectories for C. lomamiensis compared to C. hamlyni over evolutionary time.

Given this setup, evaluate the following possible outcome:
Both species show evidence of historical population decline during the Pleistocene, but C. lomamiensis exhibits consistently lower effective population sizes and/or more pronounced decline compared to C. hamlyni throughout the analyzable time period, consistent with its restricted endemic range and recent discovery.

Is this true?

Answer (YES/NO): NO